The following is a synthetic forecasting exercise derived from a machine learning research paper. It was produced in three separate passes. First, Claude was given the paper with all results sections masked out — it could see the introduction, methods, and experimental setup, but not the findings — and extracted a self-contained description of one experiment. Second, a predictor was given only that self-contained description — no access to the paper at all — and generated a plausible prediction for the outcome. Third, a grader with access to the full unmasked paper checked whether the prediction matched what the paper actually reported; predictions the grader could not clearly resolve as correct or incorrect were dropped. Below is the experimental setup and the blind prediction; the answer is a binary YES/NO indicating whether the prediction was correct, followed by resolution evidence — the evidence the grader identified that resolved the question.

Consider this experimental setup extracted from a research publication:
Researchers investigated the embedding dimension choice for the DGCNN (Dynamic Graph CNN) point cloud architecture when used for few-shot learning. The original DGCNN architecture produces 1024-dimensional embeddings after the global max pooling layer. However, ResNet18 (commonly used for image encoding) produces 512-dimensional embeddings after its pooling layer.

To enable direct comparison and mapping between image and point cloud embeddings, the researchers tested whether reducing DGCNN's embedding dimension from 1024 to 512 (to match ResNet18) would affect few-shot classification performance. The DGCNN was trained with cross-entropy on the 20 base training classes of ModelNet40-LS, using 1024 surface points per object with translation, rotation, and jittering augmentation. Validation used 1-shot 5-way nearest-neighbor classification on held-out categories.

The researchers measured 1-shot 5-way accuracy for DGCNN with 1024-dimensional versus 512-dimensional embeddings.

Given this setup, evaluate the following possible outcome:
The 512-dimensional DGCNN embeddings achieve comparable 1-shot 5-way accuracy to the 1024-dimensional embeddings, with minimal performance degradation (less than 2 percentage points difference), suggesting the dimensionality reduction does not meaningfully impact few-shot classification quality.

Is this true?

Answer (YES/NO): YES